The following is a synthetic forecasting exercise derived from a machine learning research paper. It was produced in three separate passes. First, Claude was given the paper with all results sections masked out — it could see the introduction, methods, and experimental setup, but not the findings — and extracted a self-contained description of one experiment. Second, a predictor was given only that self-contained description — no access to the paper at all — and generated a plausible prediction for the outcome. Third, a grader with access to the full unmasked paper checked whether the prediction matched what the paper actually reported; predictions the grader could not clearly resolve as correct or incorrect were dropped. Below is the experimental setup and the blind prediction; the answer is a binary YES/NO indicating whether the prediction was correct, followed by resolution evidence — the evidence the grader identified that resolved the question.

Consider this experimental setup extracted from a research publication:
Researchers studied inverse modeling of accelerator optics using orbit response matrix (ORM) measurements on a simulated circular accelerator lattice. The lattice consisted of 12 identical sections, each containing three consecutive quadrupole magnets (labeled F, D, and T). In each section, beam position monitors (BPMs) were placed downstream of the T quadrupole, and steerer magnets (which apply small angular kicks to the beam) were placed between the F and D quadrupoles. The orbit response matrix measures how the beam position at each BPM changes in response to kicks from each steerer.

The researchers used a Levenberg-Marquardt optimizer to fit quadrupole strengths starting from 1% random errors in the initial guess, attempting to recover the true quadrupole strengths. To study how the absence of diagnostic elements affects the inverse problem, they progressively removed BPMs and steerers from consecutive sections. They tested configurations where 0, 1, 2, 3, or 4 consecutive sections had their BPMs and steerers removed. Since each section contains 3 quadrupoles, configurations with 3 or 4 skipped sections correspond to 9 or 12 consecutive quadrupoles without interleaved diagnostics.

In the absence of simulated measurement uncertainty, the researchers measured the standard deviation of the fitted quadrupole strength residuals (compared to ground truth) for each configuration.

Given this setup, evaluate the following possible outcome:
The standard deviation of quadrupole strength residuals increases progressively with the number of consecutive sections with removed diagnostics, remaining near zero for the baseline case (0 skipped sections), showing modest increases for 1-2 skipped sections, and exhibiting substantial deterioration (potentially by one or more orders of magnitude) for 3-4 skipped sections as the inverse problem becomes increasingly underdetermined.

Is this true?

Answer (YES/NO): NO